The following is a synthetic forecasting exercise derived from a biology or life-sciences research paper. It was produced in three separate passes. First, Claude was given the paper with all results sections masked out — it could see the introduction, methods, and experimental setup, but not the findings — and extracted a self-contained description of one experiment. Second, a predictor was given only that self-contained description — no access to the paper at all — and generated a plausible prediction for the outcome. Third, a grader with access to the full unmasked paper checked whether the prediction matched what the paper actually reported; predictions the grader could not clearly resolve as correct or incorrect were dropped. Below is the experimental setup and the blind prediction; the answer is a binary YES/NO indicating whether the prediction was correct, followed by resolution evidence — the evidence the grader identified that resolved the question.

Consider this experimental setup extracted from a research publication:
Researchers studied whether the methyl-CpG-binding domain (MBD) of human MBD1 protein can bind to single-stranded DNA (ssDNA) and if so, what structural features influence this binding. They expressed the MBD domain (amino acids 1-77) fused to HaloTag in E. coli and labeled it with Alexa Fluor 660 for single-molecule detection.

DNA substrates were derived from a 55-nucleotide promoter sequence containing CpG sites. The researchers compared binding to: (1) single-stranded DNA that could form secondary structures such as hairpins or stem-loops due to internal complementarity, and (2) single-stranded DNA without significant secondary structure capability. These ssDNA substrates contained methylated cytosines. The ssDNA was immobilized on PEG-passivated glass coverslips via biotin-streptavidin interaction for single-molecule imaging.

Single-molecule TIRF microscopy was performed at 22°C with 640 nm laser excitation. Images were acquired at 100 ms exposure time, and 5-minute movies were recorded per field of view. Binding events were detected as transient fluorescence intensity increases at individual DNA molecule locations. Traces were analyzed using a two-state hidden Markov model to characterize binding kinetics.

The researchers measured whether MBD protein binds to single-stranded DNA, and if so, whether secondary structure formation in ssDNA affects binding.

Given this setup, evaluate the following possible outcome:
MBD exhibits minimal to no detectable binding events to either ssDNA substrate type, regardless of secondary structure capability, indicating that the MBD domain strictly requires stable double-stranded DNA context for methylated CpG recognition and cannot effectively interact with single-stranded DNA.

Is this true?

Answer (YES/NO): NO